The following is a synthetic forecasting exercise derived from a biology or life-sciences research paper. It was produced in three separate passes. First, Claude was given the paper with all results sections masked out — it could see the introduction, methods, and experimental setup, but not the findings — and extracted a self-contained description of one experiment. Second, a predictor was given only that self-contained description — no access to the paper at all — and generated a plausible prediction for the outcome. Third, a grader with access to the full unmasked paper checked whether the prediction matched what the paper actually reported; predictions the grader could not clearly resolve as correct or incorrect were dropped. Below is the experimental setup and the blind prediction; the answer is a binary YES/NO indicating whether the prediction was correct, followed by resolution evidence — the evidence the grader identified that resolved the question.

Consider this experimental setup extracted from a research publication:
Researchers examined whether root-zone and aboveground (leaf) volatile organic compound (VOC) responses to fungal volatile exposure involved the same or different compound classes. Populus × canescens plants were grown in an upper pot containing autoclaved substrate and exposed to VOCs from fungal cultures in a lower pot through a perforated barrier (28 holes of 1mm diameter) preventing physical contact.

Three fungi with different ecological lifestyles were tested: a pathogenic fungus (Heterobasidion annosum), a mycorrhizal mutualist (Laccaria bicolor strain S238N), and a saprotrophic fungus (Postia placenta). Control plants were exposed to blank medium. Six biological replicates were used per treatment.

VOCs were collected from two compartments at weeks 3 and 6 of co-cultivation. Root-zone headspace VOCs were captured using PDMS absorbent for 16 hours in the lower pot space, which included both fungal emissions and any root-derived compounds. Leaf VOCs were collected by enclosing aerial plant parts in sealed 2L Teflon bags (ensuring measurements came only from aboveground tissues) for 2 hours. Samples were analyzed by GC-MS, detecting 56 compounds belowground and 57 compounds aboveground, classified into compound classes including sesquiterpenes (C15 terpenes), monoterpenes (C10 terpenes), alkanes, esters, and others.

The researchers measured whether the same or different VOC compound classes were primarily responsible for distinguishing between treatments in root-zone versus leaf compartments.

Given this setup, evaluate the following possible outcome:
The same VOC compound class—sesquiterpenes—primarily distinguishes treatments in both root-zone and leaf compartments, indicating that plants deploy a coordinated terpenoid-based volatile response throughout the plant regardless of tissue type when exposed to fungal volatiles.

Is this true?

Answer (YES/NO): NO